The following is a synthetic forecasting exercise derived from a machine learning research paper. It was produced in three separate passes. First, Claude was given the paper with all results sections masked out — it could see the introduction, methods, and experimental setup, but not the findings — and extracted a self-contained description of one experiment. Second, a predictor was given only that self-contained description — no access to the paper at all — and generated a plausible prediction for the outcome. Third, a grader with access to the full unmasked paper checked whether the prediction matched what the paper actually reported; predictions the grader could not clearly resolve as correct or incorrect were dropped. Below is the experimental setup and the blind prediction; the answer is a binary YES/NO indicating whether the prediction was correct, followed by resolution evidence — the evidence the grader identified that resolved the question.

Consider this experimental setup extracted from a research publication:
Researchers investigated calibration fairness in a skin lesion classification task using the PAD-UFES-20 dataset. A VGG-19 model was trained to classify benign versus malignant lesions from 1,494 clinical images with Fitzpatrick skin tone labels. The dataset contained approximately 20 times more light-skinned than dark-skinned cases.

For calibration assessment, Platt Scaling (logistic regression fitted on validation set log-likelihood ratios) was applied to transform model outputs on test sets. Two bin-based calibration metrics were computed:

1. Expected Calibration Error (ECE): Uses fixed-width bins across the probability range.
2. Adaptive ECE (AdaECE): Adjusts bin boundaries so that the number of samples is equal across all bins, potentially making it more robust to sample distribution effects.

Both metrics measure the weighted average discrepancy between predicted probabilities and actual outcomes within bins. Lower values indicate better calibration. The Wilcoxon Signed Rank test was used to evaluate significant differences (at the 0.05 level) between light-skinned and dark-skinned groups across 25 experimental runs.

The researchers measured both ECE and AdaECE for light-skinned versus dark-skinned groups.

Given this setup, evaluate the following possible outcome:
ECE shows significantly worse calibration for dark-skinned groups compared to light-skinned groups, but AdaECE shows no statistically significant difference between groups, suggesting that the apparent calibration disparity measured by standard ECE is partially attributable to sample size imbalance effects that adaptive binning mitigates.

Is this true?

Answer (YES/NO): NO